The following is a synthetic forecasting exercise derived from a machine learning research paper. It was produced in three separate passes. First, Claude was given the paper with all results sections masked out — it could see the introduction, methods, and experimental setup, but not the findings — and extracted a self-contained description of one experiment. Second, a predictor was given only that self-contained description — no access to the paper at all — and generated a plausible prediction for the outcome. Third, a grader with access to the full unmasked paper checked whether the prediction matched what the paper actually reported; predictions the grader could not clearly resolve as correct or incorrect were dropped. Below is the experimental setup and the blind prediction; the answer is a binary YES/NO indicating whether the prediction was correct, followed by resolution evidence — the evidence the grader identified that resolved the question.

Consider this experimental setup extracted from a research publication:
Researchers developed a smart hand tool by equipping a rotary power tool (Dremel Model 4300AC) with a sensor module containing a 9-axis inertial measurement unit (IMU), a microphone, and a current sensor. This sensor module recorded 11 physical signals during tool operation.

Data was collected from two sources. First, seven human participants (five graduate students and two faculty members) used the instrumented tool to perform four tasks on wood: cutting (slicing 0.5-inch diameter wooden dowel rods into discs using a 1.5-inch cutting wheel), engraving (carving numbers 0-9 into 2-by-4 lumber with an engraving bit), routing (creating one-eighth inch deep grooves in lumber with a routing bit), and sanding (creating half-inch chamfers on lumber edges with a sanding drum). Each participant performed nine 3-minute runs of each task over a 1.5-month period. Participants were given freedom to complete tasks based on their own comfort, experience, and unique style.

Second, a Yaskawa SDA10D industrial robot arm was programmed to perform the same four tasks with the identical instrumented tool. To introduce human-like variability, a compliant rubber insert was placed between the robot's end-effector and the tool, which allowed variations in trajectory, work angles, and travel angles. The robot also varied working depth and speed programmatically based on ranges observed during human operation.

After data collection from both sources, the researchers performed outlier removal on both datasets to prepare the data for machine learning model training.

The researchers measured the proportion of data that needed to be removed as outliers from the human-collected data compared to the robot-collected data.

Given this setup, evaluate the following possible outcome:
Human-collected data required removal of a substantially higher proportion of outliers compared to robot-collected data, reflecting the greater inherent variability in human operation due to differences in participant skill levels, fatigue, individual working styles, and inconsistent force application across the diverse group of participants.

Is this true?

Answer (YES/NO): YES